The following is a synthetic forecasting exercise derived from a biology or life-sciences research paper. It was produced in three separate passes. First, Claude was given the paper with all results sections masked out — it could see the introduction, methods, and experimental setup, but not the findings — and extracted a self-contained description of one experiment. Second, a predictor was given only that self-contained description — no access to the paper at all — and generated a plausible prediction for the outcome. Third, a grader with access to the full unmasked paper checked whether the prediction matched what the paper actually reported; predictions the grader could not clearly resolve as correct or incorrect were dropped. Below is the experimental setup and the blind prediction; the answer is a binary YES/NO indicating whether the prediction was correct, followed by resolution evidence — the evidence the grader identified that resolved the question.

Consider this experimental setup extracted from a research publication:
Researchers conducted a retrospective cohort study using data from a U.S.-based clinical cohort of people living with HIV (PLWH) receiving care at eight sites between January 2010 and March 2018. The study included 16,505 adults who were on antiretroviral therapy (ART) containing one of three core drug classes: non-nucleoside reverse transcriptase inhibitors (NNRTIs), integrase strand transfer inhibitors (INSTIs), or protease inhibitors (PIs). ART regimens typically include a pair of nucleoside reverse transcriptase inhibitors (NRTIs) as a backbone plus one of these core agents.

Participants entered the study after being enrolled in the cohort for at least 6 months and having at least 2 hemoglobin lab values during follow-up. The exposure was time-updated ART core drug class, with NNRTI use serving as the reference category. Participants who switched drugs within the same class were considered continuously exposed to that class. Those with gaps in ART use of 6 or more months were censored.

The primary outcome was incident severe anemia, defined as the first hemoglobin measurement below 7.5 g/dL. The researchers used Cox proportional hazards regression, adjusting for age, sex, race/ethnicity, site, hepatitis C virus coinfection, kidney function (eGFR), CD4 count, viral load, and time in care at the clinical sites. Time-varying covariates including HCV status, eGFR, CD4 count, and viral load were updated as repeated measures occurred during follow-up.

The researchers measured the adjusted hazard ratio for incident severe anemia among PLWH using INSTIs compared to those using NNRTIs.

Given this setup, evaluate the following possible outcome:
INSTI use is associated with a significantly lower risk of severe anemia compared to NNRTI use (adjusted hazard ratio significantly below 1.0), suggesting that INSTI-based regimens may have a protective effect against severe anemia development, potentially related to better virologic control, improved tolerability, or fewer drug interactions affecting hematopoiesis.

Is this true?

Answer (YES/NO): NO